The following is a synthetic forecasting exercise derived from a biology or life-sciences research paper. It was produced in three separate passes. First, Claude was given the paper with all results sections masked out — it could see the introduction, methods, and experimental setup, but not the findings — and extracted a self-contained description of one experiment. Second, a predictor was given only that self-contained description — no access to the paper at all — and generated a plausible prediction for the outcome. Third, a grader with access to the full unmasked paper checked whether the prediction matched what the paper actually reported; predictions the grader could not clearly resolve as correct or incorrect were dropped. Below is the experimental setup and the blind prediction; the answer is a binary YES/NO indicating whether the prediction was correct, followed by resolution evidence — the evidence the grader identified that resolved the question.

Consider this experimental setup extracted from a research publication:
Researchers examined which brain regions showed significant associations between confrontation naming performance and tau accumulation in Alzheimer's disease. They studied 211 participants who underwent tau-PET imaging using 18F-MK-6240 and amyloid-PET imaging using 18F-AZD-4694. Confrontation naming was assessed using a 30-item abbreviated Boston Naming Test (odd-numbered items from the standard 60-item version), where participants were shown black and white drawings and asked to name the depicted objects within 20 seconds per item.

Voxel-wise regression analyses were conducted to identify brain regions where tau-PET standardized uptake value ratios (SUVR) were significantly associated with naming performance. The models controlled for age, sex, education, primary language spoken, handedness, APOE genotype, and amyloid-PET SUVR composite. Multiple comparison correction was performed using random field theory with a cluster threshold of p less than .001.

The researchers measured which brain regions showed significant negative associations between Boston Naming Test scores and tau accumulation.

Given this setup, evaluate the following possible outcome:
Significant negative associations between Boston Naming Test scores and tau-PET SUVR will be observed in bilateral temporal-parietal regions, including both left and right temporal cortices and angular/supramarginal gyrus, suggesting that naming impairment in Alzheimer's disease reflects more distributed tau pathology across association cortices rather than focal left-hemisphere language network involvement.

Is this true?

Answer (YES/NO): NO